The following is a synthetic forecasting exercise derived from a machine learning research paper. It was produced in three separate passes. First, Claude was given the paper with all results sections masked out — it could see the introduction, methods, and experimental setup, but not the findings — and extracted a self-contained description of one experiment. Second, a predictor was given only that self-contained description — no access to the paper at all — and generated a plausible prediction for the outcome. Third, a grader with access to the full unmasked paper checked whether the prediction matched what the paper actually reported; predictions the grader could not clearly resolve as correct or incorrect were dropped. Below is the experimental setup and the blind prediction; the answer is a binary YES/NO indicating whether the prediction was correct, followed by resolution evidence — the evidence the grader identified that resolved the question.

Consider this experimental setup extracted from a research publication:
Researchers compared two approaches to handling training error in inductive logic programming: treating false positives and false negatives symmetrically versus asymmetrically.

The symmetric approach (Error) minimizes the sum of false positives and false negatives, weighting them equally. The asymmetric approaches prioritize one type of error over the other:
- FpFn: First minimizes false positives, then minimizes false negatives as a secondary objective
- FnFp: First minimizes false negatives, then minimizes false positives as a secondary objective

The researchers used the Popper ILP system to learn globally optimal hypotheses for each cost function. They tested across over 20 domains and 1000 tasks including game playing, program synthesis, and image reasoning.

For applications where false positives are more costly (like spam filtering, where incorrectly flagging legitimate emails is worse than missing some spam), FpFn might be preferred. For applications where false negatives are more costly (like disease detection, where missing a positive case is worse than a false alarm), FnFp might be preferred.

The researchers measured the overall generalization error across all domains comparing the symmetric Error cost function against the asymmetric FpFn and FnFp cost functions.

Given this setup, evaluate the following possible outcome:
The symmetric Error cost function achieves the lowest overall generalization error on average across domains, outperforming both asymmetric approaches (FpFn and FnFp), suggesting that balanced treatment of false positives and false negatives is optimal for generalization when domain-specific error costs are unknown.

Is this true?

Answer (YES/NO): YES